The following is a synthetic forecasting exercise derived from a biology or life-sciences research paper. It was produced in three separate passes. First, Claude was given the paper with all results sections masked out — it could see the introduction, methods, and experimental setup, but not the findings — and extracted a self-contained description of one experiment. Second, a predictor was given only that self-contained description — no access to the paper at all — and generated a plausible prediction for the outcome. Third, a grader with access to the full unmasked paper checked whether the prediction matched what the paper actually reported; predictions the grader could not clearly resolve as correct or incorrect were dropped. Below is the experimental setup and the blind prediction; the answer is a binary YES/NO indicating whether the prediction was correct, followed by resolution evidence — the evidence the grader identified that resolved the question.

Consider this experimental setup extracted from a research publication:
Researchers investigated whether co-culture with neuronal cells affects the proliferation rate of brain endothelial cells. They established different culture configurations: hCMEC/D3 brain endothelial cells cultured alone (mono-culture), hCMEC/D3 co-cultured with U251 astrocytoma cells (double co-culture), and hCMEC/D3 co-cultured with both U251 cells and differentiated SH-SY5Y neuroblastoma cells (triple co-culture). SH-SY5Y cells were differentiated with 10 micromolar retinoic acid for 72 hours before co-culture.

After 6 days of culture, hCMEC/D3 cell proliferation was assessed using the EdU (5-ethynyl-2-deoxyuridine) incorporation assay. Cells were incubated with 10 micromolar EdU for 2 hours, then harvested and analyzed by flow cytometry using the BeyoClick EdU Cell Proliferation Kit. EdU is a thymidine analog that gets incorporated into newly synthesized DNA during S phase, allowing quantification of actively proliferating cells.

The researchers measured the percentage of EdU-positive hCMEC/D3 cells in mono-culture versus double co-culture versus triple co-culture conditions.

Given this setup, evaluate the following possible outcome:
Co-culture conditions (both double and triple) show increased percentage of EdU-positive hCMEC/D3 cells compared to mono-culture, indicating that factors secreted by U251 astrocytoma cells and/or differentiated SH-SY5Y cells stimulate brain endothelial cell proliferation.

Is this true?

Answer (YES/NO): YES